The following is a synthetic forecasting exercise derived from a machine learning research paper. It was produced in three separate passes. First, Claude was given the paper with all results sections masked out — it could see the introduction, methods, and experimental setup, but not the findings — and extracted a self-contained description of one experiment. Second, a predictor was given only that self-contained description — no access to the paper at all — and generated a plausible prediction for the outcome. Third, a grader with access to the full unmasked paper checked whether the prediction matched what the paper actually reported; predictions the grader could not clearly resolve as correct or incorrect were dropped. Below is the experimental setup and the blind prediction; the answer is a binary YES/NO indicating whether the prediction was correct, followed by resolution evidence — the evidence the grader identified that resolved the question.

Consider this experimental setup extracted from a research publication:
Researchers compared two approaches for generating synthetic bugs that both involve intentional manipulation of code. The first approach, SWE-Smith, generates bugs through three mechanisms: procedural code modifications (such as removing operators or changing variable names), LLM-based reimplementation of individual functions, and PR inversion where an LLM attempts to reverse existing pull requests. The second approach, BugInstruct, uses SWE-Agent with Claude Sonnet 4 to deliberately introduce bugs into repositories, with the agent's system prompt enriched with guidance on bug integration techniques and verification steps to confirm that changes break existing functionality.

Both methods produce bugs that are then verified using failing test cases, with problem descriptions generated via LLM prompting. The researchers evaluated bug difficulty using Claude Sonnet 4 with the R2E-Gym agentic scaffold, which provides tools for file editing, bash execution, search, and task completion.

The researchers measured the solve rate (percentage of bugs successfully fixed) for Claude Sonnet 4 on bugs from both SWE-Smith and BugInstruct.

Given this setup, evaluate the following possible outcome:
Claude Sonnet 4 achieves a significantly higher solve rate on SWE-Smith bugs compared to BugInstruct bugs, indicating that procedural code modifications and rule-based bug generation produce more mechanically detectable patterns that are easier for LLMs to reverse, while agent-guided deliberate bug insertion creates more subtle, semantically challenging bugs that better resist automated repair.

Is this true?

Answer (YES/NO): YES